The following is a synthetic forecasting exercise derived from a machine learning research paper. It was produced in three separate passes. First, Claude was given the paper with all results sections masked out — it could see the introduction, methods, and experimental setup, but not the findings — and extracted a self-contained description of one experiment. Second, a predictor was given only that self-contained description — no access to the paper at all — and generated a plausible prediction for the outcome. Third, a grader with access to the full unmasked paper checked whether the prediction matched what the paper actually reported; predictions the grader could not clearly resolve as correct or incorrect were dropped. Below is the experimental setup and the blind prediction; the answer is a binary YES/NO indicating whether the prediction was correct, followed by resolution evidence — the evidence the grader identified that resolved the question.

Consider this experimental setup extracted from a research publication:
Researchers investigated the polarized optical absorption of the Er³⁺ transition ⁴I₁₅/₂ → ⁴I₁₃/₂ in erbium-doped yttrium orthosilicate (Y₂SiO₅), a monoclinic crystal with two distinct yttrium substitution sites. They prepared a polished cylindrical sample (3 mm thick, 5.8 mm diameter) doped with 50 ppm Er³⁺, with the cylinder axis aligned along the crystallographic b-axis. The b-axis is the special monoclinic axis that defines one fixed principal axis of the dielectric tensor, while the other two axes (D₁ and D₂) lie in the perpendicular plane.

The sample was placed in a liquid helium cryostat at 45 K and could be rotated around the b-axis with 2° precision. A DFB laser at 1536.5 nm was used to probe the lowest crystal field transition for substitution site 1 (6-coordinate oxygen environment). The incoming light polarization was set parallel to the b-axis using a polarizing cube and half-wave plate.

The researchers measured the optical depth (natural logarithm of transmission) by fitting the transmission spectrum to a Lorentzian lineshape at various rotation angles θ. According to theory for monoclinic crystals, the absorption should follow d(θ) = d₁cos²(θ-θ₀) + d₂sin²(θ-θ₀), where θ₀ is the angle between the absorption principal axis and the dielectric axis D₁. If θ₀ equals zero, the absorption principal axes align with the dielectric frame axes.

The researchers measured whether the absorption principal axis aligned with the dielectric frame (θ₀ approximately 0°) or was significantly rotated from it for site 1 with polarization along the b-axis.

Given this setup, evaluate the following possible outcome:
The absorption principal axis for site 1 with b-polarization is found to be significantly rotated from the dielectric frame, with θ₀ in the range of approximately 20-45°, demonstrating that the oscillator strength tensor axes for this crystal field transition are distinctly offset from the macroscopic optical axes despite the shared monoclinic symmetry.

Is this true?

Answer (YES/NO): NO